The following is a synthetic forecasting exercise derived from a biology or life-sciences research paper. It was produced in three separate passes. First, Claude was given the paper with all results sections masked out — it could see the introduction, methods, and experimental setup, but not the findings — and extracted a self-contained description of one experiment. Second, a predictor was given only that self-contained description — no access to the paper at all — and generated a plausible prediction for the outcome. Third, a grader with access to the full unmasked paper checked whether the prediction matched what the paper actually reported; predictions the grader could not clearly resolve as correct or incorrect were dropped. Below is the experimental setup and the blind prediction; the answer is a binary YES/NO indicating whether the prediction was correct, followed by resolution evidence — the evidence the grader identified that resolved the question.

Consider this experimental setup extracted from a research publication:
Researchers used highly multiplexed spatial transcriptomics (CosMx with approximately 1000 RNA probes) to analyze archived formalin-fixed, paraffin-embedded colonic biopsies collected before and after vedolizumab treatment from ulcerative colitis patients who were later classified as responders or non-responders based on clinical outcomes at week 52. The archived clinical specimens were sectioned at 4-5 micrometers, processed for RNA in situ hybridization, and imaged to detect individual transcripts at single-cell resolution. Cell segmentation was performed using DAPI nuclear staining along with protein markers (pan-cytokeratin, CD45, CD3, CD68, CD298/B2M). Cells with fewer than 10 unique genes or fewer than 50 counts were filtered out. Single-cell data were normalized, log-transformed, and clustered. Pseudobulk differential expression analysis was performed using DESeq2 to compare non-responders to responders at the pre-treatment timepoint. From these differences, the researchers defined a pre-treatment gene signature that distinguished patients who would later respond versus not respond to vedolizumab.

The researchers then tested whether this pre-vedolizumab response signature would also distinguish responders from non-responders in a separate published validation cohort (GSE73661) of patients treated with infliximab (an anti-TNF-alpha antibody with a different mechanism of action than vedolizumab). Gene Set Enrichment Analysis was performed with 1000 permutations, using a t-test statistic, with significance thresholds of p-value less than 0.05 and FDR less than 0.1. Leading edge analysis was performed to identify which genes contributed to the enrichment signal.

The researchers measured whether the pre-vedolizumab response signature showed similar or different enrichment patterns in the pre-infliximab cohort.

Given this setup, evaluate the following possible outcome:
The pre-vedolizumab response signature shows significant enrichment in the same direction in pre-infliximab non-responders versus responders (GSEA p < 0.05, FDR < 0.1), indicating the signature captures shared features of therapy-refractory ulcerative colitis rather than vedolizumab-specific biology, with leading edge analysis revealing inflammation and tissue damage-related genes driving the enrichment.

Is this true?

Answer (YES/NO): NO